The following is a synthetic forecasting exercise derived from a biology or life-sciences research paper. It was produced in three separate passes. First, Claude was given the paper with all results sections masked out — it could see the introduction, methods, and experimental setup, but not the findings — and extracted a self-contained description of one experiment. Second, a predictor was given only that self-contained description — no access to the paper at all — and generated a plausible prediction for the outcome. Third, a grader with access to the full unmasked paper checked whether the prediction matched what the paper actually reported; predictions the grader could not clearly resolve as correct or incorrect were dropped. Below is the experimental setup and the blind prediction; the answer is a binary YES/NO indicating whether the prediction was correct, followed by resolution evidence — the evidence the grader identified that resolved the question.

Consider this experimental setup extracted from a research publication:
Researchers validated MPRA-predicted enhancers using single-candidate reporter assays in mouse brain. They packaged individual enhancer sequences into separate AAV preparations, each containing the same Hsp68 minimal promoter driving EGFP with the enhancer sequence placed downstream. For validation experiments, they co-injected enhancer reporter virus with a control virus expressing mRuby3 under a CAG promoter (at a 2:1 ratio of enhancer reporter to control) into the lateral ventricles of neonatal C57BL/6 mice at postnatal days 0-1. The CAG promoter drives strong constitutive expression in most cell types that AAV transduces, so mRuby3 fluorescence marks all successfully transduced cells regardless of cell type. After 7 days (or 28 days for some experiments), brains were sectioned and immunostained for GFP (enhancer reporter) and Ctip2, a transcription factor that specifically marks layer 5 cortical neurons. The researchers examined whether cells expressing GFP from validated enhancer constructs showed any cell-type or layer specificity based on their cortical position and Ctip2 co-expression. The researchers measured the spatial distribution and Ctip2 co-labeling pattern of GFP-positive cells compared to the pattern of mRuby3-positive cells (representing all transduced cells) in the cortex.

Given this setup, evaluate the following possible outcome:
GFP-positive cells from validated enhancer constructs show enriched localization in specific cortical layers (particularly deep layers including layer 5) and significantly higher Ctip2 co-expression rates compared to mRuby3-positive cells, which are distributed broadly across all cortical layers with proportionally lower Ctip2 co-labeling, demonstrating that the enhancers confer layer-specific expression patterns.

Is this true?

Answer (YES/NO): NO